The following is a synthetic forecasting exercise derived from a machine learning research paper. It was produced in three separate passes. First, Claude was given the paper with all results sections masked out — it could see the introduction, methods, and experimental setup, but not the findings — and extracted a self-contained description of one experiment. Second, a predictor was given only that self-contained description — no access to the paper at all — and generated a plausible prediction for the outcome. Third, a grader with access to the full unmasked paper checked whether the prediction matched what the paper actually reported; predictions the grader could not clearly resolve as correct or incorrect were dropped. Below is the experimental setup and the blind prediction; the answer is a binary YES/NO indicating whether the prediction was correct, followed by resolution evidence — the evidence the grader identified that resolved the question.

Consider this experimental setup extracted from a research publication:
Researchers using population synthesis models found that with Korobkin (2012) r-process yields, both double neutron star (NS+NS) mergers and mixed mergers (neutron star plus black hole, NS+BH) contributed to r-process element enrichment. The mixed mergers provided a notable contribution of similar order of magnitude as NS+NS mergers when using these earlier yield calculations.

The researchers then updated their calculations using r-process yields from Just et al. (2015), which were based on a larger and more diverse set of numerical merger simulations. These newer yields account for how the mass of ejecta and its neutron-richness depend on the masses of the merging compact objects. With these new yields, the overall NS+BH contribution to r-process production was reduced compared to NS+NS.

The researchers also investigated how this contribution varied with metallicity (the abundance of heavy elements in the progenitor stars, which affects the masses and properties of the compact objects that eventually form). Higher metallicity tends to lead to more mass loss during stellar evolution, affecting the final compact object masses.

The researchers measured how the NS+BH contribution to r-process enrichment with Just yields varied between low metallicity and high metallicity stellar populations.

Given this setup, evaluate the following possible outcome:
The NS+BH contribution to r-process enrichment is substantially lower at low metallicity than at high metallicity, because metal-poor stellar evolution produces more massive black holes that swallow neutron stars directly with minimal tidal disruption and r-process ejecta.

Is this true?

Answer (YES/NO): NO